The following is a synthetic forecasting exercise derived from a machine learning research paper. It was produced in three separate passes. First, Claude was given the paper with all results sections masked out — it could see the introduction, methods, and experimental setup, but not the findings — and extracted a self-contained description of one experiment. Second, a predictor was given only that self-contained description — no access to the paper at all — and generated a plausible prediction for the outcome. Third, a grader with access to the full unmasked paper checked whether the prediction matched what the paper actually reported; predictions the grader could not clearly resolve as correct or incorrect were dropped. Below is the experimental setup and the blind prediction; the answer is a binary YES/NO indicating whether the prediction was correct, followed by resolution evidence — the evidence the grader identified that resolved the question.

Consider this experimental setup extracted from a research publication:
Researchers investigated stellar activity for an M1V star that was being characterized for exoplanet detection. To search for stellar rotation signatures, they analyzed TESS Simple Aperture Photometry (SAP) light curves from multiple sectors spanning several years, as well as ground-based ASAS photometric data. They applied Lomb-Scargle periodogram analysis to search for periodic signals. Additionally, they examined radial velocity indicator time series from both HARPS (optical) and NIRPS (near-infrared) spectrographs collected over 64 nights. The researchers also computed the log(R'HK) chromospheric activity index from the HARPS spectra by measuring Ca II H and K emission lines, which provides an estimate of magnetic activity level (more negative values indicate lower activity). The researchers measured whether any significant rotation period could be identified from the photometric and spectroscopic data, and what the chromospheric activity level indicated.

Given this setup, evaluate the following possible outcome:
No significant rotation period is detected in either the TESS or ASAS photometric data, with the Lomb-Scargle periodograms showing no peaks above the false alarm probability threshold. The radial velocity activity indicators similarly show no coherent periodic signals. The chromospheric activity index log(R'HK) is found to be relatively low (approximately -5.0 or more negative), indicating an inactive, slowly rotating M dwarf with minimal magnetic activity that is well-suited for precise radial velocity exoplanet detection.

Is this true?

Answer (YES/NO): YES